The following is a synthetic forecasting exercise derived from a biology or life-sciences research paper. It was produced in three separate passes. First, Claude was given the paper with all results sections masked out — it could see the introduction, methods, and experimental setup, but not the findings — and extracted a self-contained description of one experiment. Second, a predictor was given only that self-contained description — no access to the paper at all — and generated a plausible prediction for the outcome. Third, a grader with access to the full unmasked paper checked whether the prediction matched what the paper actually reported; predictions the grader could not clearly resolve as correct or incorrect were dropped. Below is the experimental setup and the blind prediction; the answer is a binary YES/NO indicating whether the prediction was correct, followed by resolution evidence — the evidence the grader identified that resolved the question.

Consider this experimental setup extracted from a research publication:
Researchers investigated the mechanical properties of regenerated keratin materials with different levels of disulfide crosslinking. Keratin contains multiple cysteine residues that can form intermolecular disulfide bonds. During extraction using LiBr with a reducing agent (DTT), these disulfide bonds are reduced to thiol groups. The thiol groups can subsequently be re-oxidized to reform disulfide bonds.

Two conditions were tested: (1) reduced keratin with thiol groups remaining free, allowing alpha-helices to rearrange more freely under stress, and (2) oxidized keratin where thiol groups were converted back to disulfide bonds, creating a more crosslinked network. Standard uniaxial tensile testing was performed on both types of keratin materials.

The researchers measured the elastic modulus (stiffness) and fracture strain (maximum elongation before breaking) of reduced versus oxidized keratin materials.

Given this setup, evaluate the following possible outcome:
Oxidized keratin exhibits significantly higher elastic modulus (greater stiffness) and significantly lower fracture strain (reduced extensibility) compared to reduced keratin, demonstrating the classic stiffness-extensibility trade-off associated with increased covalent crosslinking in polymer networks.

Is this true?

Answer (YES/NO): YES